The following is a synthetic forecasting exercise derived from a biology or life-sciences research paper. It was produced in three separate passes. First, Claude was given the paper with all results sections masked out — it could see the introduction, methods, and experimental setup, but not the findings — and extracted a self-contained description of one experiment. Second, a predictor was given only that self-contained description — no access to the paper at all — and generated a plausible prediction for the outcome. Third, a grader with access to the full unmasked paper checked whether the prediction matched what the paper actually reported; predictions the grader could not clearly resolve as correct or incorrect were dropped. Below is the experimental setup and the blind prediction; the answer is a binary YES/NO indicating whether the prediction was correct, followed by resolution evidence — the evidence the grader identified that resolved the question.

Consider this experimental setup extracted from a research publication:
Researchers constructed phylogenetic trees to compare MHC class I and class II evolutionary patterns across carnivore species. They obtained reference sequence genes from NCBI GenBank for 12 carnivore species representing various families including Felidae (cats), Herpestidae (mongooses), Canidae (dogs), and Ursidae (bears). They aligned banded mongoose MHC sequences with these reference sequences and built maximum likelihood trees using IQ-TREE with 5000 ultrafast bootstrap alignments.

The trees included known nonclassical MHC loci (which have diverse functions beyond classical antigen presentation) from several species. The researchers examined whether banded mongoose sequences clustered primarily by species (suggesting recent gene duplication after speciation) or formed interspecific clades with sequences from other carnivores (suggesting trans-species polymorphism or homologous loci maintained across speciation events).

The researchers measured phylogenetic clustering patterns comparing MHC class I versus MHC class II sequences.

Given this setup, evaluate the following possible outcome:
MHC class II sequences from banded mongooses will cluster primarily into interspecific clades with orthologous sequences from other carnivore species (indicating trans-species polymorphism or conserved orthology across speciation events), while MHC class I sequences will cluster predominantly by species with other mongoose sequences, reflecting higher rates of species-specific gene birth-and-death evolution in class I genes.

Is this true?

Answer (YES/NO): YES